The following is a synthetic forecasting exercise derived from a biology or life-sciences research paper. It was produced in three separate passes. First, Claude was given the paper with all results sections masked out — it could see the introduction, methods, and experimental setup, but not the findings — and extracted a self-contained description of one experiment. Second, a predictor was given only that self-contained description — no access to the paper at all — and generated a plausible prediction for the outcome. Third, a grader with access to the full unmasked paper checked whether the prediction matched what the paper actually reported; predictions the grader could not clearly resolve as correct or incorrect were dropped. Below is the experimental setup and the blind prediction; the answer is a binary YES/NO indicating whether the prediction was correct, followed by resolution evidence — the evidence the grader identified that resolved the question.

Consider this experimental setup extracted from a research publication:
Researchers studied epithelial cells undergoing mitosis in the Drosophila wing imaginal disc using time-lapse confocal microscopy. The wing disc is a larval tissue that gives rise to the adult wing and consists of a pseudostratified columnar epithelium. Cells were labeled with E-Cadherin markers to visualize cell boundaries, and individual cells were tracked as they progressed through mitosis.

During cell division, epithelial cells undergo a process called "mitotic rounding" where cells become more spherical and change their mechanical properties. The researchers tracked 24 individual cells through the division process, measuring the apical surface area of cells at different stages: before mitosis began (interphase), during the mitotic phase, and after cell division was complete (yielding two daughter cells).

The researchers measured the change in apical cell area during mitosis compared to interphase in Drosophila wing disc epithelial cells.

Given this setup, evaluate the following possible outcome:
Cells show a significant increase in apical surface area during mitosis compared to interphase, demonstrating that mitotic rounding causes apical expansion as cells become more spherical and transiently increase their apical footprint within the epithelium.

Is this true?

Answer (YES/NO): YES